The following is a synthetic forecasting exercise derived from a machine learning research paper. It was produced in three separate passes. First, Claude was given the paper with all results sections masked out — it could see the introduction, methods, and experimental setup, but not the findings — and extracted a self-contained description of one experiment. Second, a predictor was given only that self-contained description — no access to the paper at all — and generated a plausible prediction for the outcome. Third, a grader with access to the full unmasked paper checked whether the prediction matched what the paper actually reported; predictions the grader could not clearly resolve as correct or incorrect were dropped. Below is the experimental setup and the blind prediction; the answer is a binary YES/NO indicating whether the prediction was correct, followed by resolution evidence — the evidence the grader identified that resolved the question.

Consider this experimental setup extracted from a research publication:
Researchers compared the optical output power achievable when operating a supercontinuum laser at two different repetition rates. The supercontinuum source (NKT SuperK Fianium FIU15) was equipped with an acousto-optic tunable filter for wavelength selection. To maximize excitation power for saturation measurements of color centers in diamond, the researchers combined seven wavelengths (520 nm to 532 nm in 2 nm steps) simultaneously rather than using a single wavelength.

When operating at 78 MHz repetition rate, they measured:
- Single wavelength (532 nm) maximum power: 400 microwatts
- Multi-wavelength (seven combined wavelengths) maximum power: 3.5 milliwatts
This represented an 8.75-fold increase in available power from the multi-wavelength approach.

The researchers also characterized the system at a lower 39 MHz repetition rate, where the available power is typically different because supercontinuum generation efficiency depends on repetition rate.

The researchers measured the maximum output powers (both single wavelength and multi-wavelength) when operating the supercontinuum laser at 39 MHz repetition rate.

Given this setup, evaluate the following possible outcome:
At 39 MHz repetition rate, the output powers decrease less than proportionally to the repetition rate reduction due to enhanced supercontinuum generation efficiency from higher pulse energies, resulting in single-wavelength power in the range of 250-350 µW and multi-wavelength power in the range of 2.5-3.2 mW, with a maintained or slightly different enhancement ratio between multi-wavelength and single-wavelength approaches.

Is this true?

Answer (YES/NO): NO